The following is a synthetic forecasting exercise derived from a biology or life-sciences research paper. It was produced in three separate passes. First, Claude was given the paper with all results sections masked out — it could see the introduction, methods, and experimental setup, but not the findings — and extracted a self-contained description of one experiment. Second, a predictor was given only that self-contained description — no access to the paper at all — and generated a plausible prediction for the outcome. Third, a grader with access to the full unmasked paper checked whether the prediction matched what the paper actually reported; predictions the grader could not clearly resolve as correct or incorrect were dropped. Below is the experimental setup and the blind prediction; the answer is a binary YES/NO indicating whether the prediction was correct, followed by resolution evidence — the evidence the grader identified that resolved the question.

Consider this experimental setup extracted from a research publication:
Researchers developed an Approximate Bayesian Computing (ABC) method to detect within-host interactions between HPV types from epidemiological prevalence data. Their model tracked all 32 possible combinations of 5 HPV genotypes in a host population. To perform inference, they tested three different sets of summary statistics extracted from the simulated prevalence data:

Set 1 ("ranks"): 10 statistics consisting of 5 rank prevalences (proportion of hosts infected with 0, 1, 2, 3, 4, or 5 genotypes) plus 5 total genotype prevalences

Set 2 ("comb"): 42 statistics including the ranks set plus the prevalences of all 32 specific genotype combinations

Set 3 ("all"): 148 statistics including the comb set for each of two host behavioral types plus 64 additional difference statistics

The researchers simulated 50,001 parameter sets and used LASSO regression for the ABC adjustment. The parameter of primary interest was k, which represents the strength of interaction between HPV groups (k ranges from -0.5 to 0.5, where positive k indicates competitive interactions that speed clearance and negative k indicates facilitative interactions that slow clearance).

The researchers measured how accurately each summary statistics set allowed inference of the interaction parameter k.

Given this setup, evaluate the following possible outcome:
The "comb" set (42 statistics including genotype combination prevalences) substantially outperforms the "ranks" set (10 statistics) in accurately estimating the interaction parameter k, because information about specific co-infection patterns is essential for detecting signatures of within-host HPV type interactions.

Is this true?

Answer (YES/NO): NO